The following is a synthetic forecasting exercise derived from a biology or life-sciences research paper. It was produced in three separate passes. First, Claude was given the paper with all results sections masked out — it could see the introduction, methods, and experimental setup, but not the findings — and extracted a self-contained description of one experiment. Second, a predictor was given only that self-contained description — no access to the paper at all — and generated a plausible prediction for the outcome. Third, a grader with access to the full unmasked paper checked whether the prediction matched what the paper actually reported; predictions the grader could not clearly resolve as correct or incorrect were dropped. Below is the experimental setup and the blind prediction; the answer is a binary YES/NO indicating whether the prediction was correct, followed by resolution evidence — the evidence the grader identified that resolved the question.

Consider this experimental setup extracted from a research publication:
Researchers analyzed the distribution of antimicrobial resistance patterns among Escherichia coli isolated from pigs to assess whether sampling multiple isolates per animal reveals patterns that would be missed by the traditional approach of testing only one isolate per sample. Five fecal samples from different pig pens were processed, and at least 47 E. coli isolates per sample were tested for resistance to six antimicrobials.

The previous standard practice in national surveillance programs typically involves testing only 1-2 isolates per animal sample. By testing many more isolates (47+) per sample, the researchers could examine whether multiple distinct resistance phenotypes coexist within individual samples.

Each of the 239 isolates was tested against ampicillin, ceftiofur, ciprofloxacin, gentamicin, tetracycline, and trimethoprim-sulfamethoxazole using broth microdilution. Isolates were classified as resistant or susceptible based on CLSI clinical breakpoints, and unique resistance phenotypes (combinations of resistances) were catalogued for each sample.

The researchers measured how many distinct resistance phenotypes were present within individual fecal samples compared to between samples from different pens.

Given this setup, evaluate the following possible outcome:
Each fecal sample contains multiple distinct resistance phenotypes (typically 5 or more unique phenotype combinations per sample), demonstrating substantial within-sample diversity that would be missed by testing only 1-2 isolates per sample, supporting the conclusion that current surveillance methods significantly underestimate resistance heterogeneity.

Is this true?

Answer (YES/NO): YES